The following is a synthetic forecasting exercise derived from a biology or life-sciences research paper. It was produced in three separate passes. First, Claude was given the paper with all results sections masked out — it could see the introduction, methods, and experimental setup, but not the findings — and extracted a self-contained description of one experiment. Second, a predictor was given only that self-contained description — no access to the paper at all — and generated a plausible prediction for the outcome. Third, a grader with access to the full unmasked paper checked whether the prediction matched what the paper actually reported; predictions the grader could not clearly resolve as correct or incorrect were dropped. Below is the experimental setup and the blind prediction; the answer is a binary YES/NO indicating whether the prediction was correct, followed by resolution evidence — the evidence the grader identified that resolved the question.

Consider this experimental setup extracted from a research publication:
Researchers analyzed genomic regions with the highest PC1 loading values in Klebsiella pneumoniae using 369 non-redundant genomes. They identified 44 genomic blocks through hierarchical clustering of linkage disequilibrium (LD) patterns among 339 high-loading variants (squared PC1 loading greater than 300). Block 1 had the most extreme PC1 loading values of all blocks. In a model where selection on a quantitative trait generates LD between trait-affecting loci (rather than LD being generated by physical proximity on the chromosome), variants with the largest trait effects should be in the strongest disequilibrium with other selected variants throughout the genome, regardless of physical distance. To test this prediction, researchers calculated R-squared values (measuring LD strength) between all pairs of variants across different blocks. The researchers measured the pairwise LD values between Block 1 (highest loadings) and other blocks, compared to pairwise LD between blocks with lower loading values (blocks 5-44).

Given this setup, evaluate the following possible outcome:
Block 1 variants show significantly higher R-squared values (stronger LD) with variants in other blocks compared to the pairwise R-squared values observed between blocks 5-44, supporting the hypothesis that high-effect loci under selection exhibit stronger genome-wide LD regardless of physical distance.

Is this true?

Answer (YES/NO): YES